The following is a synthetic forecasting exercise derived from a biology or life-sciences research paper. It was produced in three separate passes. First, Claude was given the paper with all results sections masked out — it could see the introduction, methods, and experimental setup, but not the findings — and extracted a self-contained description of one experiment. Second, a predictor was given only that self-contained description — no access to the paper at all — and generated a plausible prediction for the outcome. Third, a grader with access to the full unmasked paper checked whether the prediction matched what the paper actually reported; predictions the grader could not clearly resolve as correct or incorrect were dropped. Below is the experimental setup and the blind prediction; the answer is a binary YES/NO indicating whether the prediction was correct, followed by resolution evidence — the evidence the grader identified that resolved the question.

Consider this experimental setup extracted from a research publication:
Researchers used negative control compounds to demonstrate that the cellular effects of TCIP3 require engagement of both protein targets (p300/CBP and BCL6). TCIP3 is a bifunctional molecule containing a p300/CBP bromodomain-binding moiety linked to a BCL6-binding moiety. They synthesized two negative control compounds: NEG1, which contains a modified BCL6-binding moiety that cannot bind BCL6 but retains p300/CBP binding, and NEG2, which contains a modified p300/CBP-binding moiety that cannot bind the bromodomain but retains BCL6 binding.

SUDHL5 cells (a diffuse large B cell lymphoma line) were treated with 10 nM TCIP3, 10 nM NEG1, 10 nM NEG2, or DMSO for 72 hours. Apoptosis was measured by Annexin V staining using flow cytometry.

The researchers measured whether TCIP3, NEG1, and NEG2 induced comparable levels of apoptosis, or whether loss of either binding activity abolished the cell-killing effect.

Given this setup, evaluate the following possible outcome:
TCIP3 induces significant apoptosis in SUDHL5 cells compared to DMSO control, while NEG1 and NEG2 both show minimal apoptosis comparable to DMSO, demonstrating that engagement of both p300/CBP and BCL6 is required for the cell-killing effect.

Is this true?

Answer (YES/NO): YES